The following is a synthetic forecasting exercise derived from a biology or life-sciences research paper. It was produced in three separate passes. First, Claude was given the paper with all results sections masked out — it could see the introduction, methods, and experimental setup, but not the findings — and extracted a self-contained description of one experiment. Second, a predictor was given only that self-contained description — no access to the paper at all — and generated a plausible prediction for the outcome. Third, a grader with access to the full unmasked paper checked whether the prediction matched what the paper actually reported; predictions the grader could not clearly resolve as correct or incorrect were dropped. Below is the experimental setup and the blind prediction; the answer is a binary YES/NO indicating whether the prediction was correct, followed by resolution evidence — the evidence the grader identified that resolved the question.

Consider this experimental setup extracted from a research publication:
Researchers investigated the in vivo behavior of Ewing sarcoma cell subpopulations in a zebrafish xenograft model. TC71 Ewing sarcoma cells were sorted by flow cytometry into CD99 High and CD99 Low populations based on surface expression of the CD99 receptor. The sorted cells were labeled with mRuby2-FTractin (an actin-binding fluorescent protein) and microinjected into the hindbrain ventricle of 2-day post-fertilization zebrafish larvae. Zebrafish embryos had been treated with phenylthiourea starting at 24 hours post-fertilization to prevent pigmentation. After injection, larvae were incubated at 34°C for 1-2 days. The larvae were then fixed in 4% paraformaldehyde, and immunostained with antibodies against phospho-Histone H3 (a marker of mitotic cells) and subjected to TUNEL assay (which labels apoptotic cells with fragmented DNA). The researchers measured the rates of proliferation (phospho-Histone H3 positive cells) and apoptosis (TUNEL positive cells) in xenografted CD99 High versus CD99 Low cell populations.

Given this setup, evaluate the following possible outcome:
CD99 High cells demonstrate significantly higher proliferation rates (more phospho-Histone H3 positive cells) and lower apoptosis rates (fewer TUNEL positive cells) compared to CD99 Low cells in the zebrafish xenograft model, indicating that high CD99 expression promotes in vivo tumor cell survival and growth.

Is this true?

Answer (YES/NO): YES